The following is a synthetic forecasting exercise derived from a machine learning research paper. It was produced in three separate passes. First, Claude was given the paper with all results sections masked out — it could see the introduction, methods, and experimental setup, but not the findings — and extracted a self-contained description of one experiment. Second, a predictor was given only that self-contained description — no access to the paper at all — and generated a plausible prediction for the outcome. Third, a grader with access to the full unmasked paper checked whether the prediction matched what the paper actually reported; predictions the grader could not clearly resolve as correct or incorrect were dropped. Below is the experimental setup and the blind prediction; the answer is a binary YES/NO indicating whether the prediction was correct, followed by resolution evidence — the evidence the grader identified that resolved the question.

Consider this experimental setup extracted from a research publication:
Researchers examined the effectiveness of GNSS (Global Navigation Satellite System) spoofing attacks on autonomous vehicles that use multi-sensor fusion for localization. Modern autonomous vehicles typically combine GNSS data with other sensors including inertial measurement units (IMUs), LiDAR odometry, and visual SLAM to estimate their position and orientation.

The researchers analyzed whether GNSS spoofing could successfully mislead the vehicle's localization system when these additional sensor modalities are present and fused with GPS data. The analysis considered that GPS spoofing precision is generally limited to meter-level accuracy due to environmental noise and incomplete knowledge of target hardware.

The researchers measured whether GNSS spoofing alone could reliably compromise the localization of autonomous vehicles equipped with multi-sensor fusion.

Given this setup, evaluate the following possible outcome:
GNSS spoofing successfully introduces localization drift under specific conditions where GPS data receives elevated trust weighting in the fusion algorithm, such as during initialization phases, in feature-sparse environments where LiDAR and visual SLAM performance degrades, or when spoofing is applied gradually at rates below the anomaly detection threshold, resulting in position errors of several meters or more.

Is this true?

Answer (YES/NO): YES